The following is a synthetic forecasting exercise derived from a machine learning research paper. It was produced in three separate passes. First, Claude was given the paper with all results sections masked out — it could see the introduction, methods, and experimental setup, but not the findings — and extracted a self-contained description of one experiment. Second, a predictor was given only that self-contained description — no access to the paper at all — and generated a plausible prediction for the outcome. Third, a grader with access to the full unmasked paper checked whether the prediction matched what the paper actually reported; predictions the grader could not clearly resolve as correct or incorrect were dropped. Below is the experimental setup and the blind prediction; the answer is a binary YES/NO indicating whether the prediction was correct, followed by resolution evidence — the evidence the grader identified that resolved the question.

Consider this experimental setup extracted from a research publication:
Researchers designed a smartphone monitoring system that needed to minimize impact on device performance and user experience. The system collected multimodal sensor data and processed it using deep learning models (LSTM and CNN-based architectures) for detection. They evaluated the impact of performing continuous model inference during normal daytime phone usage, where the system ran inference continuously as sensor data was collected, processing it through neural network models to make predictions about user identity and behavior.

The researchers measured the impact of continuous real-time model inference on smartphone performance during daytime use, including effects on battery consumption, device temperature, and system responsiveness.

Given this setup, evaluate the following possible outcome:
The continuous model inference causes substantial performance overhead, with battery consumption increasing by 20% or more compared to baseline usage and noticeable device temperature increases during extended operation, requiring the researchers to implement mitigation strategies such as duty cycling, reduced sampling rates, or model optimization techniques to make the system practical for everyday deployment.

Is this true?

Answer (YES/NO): YES